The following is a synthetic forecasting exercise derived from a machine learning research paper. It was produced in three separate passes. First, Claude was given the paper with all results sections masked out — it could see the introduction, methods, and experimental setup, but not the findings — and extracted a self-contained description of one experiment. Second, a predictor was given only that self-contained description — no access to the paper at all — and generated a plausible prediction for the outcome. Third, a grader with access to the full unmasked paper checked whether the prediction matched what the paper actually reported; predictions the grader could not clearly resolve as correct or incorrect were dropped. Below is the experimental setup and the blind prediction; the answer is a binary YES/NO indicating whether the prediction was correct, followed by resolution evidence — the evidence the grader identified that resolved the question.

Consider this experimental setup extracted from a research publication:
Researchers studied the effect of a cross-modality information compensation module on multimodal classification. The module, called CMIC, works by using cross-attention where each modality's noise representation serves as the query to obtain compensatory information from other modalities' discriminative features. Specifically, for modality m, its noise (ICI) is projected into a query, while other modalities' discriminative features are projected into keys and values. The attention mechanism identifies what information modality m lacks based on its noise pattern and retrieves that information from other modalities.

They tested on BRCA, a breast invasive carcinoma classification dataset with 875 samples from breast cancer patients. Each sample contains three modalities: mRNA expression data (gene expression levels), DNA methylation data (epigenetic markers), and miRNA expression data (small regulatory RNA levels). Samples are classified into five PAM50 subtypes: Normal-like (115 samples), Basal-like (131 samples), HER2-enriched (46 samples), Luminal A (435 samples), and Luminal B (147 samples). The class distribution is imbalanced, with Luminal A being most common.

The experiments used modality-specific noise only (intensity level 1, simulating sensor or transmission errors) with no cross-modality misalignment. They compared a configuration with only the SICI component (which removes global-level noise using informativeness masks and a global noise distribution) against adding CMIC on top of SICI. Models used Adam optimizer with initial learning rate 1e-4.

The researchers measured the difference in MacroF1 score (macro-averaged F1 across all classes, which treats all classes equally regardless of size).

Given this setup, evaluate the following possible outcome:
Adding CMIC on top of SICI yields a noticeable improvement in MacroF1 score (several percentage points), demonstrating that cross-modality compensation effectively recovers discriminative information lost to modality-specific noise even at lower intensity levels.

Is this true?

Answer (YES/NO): NO